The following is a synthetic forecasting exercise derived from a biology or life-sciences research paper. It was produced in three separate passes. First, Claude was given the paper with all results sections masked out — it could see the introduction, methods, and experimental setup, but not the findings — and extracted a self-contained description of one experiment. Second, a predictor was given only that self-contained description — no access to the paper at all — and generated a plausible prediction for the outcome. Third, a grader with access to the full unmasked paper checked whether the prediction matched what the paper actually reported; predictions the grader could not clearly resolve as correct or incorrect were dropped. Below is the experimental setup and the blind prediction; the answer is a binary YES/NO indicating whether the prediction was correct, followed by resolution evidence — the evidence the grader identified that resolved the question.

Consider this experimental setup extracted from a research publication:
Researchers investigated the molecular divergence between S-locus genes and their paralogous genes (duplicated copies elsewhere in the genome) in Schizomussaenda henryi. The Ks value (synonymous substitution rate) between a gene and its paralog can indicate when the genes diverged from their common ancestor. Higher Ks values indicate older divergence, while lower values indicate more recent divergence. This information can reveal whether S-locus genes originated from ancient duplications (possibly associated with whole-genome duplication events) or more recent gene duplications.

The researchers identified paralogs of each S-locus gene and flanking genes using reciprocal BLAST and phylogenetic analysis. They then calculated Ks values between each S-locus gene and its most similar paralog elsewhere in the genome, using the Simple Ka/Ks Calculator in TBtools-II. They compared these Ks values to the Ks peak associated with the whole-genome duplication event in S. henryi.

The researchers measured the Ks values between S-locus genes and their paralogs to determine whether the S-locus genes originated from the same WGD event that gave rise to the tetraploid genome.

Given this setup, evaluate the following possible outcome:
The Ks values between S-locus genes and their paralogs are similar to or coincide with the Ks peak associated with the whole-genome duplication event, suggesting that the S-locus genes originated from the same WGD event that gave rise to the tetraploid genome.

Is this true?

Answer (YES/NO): NO